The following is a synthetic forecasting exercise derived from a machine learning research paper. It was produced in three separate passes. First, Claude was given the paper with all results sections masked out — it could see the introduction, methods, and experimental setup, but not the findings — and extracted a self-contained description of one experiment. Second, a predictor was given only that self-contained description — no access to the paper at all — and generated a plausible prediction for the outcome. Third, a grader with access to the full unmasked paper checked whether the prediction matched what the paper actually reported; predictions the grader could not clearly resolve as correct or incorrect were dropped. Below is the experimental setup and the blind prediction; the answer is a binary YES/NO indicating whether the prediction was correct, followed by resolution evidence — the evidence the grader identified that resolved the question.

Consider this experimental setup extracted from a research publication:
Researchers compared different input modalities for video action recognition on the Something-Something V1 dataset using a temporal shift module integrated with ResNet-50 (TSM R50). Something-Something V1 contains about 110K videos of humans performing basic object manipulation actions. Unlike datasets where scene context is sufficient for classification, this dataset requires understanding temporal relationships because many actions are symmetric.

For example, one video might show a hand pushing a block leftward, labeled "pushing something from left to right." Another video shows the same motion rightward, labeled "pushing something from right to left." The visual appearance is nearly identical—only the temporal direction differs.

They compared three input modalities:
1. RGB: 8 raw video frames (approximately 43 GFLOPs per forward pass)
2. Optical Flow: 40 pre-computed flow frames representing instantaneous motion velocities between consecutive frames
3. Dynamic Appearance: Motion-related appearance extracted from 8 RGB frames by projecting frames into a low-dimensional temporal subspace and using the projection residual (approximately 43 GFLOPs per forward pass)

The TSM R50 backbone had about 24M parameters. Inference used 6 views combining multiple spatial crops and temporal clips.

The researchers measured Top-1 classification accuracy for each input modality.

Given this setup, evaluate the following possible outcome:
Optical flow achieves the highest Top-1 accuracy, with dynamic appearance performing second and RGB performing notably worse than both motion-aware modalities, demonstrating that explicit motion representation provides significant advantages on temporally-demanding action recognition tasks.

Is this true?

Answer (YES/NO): NO